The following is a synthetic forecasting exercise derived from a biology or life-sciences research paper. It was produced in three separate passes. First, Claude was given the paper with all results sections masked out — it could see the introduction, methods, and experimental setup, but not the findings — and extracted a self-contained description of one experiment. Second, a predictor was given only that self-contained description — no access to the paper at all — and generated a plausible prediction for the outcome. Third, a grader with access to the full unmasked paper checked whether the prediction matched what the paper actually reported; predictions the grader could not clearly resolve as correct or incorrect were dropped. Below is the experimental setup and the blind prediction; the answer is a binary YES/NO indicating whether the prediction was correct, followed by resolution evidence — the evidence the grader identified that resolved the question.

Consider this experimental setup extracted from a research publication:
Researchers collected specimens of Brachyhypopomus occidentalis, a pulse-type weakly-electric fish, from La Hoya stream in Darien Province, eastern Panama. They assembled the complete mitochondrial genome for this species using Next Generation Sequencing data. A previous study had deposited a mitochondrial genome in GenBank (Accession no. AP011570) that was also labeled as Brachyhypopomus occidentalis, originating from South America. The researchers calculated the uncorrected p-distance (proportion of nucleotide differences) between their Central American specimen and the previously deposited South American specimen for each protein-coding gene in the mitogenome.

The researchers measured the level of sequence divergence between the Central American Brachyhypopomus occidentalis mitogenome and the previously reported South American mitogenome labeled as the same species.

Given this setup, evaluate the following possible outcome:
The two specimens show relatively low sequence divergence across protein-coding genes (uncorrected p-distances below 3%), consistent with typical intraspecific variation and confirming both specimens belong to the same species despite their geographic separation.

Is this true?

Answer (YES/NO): NO